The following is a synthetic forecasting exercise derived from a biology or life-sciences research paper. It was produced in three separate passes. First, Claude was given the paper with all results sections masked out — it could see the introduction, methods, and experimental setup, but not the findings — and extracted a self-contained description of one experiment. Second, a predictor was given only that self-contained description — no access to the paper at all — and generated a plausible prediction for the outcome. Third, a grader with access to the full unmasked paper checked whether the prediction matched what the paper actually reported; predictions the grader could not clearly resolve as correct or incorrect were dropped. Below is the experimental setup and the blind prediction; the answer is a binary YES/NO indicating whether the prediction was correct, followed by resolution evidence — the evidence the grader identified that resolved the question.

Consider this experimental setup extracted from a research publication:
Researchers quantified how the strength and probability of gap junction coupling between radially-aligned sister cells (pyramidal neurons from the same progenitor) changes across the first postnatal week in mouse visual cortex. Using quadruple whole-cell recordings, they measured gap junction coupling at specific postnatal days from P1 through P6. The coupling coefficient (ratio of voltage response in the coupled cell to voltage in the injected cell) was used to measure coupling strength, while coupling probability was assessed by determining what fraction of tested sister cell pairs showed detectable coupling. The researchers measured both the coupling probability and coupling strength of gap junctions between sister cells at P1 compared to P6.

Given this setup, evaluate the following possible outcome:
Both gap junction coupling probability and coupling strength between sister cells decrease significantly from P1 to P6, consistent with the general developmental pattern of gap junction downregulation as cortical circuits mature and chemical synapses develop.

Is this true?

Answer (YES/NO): YES